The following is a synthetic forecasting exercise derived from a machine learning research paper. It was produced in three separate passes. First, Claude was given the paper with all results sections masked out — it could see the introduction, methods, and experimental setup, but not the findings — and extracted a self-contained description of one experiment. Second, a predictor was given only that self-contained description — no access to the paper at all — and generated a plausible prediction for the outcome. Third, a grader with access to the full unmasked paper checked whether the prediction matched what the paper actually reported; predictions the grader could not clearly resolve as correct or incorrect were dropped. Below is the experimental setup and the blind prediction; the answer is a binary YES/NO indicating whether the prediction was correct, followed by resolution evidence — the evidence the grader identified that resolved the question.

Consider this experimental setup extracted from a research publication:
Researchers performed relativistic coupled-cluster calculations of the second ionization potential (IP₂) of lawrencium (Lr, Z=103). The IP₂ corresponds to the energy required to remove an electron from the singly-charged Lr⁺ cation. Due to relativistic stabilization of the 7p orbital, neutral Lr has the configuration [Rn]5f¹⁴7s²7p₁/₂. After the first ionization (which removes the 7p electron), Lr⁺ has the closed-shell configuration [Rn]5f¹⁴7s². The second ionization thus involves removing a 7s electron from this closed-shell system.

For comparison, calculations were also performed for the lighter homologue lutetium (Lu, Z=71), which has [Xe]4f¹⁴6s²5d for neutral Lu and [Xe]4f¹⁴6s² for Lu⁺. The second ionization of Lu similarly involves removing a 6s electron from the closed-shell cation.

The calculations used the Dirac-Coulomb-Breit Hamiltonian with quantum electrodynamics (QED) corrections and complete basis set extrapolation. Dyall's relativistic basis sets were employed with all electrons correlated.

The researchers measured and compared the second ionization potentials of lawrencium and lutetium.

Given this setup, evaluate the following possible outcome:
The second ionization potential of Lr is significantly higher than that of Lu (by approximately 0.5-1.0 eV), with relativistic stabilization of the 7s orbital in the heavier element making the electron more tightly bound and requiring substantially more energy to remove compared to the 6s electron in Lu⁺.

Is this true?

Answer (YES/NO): YES